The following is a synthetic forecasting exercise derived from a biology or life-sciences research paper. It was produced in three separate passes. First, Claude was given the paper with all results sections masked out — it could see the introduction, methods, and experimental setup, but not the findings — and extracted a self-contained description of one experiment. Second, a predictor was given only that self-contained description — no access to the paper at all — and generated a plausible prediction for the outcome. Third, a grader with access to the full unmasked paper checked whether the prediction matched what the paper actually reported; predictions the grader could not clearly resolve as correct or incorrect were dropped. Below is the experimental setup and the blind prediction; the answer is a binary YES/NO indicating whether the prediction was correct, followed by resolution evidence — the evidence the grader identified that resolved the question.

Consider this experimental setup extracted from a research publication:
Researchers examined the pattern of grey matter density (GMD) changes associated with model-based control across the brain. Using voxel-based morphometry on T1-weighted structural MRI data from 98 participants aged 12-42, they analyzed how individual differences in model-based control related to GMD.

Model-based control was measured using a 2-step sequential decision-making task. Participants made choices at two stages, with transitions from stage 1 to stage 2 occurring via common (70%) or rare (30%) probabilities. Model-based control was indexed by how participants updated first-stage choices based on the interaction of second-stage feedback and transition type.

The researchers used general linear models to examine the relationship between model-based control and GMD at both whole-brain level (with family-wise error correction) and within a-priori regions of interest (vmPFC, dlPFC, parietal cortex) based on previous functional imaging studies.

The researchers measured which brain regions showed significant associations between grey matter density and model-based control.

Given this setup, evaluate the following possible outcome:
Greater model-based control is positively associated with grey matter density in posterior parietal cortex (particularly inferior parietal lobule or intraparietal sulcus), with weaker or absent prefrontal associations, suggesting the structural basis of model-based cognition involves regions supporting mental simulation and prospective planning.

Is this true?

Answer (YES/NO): YES